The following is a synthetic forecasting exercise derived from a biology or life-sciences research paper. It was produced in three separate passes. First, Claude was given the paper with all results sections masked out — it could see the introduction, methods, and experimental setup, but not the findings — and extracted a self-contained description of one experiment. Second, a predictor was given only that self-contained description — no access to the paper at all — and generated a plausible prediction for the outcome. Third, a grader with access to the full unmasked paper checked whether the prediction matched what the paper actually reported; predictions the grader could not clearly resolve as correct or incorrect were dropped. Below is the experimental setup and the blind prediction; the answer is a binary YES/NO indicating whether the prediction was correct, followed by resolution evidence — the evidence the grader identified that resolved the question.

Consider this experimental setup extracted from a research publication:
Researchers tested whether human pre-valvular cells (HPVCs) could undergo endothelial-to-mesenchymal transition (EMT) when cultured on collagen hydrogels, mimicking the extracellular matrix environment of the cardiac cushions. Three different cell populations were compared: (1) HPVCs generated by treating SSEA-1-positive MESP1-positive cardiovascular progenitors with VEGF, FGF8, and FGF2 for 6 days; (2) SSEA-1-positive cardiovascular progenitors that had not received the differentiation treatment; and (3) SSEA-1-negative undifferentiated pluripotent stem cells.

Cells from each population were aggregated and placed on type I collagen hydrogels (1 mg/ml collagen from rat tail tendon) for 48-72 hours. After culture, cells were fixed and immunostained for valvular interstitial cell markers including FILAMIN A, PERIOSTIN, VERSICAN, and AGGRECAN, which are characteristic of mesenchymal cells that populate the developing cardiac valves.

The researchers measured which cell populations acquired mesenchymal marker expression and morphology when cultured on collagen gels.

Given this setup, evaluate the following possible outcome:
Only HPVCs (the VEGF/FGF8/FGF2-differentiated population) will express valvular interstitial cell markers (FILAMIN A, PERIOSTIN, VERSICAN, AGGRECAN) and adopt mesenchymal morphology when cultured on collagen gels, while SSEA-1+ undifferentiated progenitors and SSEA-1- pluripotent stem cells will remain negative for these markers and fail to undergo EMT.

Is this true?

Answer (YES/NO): YES